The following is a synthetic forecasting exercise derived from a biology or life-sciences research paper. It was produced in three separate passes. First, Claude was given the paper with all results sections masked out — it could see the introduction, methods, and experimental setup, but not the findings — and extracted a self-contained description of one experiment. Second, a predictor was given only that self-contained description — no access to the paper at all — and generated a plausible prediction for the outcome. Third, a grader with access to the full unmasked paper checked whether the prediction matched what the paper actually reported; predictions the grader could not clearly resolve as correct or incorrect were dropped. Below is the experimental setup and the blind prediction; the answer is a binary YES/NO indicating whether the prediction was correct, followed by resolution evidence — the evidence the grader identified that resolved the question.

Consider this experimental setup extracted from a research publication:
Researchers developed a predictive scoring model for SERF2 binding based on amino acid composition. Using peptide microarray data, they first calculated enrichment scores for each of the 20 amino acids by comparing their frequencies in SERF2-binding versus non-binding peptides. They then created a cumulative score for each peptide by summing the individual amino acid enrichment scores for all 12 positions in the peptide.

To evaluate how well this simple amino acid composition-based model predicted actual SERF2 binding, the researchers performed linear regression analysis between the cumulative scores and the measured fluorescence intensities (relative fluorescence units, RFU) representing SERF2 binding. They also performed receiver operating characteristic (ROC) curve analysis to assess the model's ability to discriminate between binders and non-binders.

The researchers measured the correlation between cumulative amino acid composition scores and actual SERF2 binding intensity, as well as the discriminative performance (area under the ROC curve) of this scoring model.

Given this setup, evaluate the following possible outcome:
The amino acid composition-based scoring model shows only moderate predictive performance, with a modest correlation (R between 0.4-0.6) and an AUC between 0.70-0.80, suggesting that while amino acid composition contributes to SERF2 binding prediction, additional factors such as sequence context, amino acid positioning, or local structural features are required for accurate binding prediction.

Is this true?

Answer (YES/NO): NO